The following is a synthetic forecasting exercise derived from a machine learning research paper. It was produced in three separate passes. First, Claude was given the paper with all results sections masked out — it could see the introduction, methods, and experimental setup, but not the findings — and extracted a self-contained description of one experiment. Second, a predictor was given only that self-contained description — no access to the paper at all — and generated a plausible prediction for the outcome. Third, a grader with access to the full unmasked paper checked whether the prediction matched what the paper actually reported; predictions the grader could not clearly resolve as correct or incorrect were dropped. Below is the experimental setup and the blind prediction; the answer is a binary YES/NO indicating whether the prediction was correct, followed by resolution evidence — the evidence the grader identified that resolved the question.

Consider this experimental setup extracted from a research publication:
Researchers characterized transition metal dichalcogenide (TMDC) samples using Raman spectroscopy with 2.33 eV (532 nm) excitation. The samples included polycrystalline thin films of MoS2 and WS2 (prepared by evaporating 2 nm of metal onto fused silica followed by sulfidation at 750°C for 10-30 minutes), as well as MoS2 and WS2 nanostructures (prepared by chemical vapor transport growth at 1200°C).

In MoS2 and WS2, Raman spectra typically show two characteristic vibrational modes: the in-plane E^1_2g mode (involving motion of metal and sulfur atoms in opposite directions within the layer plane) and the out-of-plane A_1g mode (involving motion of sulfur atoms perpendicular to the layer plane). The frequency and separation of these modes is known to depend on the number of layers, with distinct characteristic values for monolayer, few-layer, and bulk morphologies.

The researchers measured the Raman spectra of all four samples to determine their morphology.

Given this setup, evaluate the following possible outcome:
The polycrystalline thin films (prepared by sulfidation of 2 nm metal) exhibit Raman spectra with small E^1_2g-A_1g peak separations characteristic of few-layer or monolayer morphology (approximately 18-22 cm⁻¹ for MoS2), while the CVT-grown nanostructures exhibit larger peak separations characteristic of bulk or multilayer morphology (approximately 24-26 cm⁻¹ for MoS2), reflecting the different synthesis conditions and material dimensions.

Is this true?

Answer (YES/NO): NO